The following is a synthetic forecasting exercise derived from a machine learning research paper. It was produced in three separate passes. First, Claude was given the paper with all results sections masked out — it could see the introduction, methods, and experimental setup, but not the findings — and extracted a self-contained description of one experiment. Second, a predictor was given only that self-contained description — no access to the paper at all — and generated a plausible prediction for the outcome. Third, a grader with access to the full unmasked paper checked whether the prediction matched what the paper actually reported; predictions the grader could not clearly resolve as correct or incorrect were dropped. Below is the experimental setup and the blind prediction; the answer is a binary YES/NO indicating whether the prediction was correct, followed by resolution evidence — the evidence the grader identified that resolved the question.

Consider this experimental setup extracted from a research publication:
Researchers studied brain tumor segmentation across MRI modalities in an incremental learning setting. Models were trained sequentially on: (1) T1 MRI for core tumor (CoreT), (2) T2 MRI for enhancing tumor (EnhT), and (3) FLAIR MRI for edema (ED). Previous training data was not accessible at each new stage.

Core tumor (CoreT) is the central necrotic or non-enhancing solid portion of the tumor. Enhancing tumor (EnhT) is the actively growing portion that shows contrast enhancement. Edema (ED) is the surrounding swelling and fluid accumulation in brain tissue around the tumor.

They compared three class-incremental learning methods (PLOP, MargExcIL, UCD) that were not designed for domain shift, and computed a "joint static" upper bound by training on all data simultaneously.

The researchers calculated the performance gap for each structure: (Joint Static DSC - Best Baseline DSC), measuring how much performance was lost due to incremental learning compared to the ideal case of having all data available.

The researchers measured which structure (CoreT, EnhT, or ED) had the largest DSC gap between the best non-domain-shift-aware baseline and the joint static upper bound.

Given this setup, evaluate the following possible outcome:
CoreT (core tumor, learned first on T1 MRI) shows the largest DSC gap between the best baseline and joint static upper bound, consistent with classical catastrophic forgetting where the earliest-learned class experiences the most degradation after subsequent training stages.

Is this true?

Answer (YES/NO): YES